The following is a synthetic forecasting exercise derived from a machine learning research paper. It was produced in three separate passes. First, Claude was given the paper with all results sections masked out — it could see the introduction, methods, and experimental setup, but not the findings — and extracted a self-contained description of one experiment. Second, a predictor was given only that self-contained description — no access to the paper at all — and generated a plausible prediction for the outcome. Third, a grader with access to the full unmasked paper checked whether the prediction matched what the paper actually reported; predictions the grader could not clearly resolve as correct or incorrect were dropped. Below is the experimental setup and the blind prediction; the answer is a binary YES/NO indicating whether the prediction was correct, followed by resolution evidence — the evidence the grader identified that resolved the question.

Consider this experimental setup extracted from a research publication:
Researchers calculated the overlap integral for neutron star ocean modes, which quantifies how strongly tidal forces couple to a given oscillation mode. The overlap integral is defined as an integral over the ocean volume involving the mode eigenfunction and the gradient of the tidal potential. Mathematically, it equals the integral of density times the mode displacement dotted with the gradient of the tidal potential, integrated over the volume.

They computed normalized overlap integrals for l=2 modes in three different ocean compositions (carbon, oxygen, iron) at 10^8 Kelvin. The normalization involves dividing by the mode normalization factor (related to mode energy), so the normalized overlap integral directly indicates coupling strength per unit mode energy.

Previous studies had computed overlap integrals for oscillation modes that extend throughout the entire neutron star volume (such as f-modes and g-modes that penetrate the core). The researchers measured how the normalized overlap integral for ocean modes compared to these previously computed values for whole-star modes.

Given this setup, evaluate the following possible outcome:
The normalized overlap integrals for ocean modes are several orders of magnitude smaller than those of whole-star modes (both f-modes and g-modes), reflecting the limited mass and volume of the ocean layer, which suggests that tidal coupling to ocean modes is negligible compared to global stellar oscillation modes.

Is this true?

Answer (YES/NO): NO